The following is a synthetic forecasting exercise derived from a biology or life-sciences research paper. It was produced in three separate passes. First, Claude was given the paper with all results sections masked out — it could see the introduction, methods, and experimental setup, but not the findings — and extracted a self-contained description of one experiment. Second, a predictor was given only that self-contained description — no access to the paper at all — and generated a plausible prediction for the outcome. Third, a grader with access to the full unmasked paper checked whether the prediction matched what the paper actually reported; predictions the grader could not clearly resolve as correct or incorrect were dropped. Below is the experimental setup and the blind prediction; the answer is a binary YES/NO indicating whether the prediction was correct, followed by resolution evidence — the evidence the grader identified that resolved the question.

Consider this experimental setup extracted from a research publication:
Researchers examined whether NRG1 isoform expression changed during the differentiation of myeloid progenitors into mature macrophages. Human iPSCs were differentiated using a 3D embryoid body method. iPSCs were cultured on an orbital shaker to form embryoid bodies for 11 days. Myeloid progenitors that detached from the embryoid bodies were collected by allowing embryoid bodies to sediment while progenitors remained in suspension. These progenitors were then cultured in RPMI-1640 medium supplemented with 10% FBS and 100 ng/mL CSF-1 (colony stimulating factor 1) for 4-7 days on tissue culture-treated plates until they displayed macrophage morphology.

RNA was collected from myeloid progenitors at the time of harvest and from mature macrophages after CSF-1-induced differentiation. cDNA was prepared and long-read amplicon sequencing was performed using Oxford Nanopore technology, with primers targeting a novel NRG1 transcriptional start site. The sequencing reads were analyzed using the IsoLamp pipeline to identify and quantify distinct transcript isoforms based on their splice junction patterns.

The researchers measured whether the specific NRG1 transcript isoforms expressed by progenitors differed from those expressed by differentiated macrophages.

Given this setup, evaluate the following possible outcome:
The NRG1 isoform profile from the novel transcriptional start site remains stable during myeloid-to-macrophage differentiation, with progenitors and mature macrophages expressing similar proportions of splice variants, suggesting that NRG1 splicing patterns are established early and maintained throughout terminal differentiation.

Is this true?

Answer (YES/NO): NO